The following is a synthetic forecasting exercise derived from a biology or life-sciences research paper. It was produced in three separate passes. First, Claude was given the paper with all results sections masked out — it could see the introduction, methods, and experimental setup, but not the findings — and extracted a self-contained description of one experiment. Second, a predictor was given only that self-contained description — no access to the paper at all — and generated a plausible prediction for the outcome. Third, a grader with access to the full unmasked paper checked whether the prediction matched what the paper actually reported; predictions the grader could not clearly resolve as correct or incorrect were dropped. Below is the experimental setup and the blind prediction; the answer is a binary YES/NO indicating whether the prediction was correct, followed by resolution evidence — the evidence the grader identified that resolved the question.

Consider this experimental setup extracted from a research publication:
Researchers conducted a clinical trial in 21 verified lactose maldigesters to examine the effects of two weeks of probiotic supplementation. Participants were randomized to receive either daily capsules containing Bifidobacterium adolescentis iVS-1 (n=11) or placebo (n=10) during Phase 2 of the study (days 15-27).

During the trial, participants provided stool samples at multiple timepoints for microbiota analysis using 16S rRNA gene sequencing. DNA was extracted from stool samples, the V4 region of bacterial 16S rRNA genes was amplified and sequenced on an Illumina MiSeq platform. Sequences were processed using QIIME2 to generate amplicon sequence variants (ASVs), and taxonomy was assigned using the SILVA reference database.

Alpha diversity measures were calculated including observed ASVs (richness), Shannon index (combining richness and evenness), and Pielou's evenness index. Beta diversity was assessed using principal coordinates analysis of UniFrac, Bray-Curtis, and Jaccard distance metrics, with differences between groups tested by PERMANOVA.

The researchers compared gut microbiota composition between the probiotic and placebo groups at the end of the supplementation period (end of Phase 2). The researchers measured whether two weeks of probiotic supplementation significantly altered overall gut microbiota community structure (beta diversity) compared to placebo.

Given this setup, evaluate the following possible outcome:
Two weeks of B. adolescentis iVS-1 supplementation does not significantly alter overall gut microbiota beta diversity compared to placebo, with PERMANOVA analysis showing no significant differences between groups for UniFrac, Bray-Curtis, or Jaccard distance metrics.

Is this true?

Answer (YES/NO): YES